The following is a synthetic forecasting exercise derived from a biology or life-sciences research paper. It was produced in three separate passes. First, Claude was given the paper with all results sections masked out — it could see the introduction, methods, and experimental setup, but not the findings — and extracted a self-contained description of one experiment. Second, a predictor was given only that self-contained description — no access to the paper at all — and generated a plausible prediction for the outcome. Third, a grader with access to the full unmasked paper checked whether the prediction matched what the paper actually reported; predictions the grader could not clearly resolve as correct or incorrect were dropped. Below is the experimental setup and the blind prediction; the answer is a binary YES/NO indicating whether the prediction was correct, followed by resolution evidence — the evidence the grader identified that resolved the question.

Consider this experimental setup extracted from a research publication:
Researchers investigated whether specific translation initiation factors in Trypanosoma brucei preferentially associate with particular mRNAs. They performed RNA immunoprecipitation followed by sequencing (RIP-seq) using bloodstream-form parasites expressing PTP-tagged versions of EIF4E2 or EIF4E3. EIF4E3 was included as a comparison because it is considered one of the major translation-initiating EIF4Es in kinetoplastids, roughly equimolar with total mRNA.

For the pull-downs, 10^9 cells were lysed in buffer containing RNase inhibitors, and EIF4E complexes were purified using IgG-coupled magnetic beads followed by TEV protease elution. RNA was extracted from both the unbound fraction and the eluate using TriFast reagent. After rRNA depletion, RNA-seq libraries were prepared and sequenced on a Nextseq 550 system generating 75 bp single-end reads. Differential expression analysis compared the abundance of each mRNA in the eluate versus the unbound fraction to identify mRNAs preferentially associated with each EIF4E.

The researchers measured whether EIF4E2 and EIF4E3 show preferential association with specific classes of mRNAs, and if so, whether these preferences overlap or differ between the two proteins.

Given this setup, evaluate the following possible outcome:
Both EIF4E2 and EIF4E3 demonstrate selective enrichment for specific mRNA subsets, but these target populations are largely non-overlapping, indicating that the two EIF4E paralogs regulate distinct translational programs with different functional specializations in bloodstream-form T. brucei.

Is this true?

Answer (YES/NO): NO